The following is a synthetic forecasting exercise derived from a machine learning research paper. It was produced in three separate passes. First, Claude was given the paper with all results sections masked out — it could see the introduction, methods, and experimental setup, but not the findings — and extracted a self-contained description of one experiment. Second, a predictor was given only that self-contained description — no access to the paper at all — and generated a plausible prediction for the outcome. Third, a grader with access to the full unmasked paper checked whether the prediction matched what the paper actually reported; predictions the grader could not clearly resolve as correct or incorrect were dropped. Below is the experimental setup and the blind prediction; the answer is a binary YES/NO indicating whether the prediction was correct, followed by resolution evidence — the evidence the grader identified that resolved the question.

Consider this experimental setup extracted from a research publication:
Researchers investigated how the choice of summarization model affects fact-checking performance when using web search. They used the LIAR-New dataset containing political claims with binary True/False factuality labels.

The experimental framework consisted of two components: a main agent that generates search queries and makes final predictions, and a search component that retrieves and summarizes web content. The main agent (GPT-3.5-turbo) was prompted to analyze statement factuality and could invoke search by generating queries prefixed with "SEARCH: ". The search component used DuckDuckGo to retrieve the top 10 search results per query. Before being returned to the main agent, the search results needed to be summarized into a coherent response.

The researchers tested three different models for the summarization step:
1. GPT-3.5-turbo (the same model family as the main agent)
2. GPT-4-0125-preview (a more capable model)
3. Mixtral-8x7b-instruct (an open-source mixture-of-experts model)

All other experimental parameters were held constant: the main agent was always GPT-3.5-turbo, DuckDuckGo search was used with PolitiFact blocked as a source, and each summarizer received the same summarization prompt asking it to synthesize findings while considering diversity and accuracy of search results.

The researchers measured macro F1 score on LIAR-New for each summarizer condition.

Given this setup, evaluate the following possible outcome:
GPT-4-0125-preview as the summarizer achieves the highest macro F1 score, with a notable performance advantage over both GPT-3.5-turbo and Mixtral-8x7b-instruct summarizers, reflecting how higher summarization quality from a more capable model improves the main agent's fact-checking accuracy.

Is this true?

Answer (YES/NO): NO